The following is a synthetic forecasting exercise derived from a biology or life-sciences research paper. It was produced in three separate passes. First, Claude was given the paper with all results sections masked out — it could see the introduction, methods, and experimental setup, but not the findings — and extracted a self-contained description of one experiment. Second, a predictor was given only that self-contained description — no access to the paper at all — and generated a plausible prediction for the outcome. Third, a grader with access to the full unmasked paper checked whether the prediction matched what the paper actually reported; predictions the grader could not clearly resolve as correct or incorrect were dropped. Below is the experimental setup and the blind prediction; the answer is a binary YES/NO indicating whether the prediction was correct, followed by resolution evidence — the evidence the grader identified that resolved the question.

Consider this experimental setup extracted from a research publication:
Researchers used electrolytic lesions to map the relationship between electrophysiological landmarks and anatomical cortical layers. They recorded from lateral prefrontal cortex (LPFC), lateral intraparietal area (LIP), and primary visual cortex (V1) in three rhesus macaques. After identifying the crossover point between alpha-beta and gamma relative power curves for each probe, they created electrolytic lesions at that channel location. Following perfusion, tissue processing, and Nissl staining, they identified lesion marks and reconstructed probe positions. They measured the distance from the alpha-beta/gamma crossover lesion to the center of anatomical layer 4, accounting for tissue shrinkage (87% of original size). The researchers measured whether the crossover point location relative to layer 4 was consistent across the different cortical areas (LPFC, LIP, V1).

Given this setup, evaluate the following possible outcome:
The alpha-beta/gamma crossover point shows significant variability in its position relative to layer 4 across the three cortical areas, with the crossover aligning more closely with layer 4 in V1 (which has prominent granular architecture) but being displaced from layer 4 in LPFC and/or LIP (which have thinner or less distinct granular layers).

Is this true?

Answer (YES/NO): NO